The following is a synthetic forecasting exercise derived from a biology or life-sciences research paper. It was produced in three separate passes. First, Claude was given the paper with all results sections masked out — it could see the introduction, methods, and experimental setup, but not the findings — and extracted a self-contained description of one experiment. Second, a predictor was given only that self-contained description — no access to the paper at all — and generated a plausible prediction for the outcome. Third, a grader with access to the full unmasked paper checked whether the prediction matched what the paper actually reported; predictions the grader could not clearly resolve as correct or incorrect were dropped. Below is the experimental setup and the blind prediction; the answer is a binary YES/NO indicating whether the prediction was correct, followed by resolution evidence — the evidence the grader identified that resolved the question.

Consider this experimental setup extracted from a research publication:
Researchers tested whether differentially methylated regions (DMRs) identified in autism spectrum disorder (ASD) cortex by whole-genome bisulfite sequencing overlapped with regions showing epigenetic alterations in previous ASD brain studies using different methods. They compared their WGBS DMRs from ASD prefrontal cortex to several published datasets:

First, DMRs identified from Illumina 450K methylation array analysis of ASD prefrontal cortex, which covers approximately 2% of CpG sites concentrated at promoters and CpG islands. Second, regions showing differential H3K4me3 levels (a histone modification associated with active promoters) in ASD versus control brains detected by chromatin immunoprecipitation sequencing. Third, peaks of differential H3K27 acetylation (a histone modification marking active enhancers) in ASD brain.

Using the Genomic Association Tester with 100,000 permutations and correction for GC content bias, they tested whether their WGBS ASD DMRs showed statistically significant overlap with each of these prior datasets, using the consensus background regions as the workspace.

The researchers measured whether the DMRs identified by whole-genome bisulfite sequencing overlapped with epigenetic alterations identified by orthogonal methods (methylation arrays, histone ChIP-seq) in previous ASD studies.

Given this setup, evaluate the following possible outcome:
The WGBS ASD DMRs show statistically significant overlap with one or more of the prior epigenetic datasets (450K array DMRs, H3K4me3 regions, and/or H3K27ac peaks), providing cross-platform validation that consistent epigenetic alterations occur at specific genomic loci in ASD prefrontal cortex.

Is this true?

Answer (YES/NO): YES